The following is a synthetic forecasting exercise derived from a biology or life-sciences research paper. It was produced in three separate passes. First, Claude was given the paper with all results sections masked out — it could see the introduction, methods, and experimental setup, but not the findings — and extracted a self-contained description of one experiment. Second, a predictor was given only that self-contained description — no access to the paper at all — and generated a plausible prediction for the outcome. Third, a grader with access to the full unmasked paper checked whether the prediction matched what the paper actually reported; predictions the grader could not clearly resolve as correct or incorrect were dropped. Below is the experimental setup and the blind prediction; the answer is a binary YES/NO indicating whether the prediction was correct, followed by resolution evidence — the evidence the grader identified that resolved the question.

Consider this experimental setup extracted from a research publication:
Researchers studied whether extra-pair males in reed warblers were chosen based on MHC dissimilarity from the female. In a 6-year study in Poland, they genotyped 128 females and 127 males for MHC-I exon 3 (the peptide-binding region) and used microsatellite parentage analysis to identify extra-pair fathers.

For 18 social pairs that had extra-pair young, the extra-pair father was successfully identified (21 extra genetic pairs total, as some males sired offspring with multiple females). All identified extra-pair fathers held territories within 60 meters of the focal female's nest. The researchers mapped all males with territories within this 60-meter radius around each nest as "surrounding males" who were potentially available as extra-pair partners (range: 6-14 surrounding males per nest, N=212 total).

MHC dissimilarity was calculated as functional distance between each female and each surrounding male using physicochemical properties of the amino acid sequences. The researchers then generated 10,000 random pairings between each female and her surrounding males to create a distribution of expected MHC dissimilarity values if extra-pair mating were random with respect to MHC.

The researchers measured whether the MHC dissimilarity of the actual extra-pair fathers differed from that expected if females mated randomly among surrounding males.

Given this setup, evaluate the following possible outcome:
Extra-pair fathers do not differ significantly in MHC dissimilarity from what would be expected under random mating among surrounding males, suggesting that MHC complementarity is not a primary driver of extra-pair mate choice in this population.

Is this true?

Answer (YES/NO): YES